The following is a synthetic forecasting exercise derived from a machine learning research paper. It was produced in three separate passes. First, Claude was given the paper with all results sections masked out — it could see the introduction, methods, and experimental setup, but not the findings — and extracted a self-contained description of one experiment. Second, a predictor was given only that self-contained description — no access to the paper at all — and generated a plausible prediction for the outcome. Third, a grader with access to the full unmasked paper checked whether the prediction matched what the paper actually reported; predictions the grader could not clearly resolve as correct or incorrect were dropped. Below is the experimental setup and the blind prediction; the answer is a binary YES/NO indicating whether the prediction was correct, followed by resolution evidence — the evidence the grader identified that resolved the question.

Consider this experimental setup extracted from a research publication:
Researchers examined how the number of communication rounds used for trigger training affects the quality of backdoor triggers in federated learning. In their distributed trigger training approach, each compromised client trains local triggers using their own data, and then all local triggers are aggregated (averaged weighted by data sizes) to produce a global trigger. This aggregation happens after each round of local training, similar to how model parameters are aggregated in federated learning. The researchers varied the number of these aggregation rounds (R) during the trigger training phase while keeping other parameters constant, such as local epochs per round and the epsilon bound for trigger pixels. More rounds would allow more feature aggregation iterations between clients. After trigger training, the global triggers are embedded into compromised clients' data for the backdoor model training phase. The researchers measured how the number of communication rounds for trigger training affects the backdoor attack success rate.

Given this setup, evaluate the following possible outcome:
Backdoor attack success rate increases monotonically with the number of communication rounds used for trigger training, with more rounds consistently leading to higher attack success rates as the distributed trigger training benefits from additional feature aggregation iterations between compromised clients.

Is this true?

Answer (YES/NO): NO